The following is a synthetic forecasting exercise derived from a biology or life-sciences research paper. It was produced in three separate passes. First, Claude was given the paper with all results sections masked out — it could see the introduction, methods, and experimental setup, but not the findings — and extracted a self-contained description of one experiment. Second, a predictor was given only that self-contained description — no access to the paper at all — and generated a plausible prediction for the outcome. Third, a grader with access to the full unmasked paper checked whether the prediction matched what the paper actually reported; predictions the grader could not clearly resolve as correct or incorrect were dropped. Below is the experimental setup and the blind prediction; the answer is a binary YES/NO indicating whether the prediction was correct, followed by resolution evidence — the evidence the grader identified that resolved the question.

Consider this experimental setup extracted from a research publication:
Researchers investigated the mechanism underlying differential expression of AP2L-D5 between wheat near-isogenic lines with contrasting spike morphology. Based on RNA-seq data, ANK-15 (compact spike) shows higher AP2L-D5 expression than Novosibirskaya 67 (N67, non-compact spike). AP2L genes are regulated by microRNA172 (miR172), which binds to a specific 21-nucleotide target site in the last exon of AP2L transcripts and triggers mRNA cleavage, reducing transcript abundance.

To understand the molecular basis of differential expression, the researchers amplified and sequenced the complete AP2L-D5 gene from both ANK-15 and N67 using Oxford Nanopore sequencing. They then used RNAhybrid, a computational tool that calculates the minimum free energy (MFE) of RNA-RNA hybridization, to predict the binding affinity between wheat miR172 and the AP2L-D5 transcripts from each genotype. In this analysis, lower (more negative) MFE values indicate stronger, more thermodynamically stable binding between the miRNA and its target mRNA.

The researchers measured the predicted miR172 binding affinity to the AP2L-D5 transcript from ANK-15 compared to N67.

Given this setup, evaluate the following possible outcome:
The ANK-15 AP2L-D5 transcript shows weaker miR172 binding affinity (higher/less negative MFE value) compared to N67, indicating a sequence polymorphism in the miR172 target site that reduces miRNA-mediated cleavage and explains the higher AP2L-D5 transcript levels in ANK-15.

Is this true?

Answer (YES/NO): YES